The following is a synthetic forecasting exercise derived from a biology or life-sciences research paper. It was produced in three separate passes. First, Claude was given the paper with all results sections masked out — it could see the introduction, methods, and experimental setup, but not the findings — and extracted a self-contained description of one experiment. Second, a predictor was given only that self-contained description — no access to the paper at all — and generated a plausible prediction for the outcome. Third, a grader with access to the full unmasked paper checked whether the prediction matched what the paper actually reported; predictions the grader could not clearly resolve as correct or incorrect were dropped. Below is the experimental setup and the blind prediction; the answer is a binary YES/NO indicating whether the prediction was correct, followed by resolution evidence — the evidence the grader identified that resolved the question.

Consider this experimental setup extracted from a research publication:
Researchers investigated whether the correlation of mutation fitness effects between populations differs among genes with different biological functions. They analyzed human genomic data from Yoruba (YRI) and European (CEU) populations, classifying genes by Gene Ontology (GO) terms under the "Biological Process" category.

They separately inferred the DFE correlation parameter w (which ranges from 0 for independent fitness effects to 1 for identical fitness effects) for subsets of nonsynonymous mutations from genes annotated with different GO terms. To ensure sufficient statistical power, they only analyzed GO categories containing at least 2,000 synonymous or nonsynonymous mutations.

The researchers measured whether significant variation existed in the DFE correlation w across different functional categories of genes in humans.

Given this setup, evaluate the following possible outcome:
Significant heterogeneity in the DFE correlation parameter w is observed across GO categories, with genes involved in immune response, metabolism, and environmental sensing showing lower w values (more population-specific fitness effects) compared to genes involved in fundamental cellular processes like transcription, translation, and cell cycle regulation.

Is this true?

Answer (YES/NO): NO